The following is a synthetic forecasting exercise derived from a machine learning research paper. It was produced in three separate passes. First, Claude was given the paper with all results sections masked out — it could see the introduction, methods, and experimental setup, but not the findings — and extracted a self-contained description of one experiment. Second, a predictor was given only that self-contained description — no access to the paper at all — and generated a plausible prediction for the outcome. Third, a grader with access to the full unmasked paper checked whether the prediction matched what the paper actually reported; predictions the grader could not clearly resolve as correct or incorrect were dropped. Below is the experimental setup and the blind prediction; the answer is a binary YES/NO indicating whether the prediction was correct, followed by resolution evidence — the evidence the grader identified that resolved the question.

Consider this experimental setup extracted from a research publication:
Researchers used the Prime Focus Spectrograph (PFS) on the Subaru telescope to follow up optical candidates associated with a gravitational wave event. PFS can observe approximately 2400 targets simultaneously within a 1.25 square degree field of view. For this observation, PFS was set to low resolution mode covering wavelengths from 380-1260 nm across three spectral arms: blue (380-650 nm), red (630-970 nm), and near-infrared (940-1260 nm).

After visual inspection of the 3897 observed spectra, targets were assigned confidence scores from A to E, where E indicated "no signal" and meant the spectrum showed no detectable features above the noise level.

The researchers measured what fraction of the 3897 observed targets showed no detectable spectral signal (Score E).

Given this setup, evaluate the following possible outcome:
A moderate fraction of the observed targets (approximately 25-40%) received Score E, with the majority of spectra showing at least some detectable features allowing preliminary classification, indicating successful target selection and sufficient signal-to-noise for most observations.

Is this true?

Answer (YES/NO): NO